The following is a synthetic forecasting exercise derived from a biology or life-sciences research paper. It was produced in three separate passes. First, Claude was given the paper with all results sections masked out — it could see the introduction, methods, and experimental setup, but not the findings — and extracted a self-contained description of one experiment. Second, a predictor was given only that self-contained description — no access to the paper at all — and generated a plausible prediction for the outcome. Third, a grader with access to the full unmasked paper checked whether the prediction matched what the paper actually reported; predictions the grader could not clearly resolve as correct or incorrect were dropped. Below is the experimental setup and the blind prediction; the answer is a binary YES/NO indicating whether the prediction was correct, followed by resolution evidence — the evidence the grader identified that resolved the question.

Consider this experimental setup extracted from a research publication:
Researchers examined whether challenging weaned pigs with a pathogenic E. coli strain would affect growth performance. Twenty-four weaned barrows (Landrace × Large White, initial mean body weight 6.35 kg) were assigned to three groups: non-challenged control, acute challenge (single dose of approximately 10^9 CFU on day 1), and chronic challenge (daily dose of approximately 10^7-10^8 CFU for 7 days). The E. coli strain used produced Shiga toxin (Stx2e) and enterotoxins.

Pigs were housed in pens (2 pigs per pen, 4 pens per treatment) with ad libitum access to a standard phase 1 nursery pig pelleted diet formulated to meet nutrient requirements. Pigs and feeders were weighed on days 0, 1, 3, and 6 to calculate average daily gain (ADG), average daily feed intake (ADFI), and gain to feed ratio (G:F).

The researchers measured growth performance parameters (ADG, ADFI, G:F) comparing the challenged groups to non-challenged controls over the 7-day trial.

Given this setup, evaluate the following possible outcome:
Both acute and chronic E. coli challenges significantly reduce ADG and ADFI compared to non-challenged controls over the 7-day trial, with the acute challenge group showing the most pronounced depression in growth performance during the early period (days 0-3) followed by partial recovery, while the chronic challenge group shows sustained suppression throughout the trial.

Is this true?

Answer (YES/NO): NO